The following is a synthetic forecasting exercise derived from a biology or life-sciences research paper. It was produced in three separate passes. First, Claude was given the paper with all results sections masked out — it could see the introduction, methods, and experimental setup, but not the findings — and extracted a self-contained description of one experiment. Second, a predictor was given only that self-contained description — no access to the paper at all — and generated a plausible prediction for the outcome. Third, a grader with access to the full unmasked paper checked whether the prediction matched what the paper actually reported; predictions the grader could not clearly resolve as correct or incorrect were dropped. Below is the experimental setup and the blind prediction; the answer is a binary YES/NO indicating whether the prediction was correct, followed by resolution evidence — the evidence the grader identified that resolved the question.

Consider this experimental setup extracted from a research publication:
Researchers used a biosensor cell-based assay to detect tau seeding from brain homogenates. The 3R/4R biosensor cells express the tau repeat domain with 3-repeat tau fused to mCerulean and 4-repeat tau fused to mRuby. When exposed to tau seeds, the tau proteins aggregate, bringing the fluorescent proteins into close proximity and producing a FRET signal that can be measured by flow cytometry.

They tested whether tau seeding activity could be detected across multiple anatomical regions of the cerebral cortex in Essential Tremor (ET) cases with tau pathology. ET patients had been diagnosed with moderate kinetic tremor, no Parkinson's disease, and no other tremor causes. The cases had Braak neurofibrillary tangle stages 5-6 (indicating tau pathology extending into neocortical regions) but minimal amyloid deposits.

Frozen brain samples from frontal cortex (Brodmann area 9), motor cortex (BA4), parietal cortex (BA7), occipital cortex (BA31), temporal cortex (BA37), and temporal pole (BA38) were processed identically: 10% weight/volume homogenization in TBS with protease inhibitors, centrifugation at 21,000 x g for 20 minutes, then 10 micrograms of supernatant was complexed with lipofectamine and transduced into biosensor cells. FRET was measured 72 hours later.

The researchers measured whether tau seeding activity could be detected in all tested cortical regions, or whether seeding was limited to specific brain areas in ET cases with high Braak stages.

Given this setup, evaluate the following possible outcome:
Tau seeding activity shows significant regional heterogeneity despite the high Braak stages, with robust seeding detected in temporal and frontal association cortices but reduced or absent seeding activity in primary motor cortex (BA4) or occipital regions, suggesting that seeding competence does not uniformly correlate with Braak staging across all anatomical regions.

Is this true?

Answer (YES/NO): NO